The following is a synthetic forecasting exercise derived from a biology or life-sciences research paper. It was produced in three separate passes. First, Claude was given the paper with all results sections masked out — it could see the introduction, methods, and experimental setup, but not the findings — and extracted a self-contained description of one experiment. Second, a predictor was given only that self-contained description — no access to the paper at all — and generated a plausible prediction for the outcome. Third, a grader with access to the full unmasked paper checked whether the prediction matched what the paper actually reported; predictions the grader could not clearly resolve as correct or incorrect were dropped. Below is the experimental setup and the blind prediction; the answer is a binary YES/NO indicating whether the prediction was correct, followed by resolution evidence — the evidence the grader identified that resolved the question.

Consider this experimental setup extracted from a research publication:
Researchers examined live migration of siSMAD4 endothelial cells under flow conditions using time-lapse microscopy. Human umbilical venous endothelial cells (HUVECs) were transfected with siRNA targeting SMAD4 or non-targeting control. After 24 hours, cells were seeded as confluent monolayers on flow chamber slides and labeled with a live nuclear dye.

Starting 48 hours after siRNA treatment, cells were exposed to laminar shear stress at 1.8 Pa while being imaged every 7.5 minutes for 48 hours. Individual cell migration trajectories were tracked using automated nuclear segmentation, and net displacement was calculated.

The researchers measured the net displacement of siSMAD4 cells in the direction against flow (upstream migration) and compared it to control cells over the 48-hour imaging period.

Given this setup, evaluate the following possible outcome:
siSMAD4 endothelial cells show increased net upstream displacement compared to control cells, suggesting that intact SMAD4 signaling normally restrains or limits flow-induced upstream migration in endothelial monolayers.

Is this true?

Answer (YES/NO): YES